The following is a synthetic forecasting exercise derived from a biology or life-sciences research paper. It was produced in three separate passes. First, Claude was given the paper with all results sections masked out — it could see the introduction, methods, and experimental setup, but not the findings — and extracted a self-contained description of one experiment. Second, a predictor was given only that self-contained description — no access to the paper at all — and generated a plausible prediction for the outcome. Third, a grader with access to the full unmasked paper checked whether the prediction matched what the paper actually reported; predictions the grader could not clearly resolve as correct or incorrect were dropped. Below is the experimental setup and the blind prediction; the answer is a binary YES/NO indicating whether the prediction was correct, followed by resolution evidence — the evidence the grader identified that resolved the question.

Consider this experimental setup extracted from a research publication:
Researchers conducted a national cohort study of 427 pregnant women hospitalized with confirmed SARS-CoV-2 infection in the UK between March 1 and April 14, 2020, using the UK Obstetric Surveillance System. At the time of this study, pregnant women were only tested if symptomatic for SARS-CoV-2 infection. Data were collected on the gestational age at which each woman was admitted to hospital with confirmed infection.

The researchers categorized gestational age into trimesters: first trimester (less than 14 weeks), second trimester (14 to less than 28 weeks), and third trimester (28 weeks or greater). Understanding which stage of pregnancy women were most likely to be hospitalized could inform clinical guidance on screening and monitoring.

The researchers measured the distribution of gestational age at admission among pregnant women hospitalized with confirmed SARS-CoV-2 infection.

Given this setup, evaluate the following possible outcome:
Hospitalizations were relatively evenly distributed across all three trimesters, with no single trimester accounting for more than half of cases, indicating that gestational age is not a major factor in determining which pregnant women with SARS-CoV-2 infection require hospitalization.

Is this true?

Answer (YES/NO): NO